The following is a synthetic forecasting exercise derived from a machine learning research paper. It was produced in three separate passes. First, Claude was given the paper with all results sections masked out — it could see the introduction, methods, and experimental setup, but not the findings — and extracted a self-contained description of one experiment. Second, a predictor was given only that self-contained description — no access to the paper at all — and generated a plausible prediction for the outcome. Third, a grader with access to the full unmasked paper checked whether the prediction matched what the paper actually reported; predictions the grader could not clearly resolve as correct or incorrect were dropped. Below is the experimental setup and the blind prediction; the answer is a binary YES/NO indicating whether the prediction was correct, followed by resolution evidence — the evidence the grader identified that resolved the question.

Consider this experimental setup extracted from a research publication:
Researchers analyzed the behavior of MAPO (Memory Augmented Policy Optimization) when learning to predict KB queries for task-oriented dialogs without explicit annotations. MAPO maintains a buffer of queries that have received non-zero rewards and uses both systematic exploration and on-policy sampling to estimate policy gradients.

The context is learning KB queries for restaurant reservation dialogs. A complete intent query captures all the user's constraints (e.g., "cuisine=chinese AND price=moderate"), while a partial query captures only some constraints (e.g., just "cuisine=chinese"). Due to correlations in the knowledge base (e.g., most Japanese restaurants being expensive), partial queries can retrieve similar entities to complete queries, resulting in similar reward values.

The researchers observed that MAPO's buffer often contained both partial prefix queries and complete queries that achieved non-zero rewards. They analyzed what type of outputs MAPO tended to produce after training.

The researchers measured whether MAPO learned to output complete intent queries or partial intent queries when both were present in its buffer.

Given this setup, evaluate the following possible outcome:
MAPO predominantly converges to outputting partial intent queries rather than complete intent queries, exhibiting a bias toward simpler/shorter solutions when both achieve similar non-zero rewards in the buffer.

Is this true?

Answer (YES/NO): YES